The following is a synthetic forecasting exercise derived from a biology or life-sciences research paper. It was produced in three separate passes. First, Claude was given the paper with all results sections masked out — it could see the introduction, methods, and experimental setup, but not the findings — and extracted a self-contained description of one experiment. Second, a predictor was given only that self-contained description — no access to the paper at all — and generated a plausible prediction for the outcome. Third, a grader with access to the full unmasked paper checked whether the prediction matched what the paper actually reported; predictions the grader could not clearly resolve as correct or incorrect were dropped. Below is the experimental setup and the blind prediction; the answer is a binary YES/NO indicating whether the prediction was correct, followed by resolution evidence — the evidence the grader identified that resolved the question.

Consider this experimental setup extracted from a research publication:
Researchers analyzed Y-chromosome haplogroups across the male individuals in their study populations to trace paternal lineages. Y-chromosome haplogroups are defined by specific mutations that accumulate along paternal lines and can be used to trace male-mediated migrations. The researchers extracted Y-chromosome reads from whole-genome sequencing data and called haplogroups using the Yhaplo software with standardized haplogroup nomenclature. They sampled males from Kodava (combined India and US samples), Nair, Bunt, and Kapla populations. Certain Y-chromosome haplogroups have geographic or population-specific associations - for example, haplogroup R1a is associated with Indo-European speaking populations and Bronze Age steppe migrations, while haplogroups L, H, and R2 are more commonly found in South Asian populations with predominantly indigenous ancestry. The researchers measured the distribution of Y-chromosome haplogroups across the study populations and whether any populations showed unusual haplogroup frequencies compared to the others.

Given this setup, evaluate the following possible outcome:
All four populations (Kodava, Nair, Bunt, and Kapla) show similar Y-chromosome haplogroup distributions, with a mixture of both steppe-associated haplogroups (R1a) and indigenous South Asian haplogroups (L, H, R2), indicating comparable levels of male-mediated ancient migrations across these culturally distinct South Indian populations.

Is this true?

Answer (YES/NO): NO